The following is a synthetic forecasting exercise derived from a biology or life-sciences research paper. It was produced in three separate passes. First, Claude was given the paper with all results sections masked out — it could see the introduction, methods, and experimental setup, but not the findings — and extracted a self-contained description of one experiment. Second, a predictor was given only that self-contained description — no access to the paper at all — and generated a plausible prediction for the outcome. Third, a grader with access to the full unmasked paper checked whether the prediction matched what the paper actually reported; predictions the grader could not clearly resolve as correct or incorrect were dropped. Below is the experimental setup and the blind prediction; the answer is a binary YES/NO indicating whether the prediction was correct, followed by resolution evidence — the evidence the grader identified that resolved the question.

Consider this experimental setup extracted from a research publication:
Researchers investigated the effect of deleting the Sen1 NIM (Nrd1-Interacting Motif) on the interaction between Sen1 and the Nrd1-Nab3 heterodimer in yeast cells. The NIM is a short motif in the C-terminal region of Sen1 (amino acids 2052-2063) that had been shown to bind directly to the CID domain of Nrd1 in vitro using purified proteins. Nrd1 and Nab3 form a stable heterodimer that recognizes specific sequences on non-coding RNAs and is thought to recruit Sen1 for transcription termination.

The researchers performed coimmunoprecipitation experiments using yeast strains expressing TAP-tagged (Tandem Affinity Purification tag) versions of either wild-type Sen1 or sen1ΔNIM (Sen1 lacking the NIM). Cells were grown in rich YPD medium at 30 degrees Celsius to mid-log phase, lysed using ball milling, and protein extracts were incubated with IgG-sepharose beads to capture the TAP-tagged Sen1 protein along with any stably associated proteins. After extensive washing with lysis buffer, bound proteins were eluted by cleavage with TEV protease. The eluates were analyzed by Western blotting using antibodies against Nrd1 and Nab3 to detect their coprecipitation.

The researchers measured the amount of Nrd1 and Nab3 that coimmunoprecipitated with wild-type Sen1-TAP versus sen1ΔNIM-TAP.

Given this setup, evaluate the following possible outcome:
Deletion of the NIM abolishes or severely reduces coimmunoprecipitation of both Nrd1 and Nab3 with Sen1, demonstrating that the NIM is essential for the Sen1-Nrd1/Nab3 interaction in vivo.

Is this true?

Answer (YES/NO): YES